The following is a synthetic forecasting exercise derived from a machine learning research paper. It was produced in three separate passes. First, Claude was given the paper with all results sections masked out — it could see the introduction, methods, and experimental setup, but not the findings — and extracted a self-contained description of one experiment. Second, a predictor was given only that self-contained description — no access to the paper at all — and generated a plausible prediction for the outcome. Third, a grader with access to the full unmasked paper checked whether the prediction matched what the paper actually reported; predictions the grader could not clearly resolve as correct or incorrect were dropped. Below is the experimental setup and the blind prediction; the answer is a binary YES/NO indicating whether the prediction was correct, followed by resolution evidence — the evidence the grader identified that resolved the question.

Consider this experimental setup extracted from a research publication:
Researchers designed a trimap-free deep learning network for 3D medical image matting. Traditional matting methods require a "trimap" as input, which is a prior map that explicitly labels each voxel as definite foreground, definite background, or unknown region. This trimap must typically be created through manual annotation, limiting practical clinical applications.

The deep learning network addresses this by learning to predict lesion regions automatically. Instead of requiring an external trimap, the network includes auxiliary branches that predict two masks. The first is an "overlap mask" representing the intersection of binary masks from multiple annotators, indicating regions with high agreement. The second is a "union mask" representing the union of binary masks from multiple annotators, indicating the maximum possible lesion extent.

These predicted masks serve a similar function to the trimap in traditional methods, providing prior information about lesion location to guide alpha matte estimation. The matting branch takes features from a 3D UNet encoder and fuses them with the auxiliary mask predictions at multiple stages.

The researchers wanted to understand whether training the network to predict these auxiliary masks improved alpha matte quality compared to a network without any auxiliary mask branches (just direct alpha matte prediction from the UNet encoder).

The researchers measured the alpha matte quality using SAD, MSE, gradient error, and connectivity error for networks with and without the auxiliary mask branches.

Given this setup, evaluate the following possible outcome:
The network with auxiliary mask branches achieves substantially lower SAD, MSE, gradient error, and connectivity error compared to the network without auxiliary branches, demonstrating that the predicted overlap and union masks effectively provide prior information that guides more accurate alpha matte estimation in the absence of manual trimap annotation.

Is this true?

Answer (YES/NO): NO